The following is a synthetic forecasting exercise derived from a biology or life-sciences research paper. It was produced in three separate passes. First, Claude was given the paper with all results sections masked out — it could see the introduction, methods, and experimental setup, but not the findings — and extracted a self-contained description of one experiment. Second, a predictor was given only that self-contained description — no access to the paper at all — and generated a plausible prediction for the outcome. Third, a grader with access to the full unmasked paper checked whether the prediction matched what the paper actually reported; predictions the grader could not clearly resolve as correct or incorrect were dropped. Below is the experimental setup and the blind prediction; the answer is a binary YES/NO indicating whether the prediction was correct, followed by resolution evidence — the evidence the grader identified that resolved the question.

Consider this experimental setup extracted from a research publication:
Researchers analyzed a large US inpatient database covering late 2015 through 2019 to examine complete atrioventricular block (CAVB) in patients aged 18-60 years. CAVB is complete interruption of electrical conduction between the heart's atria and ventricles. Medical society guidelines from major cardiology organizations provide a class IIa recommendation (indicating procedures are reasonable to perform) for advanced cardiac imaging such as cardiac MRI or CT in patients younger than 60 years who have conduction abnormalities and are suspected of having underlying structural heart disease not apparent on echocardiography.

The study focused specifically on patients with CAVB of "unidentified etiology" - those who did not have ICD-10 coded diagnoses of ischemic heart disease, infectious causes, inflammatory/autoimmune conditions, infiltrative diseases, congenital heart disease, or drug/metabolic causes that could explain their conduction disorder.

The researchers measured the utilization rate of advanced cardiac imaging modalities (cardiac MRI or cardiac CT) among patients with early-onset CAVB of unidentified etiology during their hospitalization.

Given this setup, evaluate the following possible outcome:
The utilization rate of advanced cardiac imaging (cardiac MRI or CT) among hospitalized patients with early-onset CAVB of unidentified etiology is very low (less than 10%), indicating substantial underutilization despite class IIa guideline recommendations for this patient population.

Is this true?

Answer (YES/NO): YES